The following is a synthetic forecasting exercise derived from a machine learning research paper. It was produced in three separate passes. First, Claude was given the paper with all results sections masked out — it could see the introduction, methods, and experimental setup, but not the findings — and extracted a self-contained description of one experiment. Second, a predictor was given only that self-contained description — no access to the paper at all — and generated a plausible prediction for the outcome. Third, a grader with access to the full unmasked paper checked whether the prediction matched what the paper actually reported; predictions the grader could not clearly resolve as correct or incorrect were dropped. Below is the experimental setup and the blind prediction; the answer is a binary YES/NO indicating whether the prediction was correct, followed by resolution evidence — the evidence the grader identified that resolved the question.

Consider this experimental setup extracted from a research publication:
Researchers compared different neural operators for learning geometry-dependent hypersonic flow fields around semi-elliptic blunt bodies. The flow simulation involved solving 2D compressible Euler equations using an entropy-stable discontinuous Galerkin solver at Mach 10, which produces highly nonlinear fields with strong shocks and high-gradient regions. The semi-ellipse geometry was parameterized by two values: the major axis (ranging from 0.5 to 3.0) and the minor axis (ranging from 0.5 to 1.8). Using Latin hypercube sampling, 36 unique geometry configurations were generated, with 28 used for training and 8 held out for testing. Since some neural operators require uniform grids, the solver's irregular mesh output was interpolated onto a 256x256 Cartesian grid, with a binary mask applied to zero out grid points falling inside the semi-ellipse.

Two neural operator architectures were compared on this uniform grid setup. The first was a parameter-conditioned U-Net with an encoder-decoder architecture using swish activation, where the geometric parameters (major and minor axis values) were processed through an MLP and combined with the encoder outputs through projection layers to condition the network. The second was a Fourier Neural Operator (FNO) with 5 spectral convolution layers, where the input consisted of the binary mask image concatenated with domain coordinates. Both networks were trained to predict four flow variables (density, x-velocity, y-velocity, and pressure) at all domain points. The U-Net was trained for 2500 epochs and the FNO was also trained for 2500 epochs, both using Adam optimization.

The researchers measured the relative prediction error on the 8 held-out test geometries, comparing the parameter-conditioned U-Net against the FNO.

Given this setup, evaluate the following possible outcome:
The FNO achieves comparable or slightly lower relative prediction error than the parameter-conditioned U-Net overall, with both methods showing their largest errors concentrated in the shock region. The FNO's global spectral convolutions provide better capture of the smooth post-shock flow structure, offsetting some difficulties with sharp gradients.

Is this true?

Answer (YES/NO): NO